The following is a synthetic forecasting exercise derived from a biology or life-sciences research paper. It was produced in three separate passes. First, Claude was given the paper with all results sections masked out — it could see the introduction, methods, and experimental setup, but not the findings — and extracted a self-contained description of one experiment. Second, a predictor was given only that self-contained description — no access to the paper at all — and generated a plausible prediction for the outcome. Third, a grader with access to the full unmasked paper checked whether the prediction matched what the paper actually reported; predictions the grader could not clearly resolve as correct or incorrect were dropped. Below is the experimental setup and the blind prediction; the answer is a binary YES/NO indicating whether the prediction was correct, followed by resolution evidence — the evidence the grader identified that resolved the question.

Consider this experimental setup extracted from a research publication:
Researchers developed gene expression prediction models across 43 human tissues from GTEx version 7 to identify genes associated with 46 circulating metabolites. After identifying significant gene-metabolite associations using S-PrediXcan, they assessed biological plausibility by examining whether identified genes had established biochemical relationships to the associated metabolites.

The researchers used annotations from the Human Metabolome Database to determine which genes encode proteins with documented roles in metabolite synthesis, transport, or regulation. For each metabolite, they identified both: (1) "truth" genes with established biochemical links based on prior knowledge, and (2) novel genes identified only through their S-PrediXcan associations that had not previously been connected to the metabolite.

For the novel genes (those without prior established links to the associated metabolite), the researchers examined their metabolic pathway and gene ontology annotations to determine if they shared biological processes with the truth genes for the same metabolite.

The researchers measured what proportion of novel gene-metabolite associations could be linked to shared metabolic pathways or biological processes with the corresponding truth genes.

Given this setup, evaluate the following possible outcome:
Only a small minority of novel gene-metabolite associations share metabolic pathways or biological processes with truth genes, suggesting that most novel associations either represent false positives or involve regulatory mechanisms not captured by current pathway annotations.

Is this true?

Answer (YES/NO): YES